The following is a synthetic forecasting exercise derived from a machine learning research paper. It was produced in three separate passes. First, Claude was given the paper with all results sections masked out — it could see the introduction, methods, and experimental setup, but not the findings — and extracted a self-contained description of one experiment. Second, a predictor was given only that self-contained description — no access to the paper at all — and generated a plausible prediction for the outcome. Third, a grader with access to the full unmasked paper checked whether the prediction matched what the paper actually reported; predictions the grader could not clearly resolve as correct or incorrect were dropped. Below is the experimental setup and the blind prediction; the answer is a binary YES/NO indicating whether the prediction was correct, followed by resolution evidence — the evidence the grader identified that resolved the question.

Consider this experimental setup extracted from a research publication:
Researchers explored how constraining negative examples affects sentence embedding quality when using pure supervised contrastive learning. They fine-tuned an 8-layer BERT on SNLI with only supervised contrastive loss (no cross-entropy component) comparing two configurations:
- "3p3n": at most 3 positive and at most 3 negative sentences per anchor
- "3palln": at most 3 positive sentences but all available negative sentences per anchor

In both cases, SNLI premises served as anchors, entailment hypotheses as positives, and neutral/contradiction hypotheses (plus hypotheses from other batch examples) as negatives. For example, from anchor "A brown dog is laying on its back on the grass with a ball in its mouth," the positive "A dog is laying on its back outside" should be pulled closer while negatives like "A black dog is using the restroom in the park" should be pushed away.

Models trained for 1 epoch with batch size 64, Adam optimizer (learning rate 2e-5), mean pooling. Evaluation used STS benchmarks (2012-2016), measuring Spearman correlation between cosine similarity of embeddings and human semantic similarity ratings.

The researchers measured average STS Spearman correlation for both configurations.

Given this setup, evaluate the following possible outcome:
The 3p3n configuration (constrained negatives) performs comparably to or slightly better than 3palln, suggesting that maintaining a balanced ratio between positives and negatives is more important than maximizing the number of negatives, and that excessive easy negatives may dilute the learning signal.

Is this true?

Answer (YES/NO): NO